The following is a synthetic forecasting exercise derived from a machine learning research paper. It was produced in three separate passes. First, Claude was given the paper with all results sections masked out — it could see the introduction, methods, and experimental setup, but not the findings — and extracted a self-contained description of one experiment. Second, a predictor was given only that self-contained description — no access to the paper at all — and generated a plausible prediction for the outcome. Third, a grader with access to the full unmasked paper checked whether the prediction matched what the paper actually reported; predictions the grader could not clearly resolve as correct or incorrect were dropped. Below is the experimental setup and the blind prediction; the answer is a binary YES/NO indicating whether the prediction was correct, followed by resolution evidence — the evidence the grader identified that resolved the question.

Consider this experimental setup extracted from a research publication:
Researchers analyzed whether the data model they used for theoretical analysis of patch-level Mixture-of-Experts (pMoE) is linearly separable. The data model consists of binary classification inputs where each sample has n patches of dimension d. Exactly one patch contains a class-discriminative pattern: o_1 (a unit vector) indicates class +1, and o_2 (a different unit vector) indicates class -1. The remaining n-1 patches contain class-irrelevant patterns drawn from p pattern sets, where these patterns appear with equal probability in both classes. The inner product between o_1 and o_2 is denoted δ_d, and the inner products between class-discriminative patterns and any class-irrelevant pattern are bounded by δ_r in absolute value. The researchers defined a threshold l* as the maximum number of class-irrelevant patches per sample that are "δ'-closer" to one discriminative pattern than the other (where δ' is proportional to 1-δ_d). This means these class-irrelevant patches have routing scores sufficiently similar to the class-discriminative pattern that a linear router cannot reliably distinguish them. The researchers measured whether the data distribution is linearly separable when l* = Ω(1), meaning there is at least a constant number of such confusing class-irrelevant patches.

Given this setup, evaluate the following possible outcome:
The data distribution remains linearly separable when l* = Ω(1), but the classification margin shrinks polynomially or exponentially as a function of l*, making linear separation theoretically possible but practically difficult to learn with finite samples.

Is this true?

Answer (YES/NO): NO